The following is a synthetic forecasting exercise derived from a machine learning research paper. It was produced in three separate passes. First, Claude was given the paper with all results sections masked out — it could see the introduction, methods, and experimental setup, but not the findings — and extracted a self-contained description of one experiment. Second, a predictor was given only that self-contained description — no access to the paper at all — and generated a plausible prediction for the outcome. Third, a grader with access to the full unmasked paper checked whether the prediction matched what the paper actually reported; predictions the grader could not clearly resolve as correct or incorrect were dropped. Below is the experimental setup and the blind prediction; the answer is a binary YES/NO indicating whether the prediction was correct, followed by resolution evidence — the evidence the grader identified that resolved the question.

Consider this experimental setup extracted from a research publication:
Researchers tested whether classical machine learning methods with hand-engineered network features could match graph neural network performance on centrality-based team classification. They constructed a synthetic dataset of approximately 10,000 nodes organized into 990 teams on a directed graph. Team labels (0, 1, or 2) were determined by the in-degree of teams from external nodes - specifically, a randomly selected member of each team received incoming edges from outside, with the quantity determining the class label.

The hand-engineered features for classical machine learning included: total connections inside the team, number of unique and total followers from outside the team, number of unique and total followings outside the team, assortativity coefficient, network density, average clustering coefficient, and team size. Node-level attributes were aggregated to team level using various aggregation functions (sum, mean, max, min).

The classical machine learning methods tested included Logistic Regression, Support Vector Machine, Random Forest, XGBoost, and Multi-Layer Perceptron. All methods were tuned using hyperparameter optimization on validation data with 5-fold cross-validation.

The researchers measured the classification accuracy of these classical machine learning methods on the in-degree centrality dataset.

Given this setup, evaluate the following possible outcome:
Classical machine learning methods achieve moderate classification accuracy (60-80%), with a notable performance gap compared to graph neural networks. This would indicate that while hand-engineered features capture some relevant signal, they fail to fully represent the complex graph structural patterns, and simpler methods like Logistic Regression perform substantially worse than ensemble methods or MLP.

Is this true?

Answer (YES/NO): NO